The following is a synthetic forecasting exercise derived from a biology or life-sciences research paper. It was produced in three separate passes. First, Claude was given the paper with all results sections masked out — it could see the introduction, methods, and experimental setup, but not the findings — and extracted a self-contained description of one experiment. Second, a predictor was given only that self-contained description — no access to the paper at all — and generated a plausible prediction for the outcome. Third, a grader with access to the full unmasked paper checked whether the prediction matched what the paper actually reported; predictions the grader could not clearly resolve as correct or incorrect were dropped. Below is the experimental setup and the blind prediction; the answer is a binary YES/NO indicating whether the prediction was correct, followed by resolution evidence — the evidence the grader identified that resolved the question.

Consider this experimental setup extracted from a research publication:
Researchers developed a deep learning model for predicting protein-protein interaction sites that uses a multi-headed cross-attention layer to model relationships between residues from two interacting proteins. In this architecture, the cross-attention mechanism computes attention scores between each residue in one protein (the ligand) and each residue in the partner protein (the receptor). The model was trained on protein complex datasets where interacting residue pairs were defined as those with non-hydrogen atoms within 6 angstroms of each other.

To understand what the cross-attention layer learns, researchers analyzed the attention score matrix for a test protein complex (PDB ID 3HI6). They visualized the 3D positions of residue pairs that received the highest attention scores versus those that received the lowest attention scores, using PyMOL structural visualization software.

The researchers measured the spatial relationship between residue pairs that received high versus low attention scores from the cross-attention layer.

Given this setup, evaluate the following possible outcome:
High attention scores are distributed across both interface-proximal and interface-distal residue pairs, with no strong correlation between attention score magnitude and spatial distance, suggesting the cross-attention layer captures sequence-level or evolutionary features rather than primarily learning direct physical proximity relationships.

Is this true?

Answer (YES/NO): NO